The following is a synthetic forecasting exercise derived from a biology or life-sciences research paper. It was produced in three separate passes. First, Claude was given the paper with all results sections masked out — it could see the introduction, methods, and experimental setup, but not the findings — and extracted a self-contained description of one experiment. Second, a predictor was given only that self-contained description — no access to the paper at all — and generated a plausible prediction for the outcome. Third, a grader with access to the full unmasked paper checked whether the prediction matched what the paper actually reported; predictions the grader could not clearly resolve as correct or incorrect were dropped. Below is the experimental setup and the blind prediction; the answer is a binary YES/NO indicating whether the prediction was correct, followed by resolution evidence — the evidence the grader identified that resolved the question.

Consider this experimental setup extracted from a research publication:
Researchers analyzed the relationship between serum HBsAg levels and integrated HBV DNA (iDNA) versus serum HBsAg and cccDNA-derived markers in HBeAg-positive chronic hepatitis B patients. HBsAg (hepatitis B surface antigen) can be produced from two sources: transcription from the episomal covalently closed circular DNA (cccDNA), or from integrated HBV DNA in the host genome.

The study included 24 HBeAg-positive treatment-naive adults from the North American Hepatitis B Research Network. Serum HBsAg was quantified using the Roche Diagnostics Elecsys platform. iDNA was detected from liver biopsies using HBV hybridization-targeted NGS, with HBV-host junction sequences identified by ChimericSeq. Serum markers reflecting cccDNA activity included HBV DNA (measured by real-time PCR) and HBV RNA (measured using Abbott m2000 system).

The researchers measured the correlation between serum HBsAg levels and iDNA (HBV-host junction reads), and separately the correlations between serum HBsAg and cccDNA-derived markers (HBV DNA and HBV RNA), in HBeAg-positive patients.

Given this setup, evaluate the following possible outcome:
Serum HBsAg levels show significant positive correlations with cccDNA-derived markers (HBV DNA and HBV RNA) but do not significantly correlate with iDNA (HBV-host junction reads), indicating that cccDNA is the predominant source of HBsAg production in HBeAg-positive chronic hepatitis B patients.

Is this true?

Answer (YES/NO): YES